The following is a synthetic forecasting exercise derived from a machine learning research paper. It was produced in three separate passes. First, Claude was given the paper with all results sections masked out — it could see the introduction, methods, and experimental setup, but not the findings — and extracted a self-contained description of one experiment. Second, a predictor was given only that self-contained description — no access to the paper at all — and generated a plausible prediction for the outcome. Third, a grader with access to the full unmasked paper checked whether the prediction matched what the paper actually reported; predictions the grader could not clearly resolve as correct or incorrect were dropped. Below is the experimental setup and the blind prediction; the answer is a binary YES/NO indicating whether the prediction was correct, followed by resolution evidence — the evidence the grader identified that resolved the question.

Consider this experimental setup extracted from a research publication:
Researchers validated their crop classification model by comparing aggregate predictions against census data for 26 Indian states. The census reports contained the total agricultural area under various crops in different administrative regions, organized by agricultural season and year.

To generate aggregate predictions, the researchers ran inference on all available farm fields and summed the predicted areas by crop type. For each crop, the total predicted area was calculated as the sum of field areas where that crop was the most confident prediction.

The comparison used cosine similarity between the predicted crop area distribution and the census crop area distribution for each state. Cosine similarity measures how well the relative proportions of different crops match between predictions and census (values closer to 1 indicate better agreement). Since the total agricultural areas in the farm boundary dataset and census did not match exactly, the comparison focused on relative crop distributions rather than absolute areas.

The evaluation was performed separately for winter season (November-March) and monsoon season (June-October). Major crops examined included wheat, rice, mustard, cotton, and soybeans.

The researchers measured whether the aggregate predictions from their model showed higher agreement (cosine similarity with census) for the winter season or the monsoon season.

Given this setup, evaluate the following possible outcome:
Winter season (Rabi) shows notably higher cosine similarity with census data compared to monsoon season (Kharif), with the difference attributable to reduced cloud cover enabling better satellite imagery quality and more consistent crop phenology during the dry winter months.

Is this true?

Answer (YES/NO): NO